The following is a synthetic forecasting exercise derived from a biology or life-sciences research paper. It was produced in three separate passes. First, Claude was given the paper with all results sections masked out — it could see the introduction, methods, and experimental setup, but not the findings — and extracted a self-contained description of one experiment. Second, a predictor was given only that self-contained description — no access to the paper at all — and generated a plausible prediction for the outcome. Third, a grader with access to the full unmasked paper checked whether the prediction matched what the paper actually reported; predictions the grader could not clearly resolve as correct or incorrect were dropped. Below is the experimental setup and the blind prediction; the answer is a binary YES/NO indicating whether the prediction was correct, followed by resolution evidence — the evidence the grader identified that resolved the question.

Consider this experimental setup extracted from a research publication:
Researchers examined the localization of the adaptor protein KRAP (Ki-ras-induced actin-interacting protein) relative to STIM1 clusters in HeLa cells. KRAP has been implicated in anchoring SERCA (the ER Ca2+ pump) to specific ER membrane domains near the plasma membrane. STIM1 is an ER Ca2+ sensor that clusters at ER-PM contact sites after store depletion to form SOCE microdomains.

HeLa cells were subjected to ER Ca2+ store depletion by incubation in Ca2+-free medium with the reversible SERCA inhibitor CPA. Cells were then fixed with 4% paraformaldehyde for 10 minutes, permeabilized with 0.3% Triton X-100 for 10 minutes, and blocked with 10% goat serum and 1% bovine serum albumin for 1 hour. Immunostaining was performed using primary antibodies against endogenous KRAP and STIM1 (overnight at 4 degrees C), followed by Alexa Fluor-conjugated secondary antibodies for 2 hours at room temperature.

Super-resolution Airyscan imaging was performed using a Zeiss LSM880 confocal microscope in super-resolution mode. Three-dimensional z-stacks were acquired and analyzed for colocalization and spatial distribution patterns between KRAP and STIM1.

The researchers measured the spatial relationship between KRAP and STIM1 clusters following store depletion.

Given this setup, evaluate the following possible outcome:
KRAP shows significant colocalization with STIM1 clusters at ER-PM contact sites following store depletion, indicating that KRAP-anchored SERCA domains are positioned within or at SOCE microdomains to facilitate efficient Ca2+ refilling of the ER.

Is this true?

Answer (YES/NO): NO